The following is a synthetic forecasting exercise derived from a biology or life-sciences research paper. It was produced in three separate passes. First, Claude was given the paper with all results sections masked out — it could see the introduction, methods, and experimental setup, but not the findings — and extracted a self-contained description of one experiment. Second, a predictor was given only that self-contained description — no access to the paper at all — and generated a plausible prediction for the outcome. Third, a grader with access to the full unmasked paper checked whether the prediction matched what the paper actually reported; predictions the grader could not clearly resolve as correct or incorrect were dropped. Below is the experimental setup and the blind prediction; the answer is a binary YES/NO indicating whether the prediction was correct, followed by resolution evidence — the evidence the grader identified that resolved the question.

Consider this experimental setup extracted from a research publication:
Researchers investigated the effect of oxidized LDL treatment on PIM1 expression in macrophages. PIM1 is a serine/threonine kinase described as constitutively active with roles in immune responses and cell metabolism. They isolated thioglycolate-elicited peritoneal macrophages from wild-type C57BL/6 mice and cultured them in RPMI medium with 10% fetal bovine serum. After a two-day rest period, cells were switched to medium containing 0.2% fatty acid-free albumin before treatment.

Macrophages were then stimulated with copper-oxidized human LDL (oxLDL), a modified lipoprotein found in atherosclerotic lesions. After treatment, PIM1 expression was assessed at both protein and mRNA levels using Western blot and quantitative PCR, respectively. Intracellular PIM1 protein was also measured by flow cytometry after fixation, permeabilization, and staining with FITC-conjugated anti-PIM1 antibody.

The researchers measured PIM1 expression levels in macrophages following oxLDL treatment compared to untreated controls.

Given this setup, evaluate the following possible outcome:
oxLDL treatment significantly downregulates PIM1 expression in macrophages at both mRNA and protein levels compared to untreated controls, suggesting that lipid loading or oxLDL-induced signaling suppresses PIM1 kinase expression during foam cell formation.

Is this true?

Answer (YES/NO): NO